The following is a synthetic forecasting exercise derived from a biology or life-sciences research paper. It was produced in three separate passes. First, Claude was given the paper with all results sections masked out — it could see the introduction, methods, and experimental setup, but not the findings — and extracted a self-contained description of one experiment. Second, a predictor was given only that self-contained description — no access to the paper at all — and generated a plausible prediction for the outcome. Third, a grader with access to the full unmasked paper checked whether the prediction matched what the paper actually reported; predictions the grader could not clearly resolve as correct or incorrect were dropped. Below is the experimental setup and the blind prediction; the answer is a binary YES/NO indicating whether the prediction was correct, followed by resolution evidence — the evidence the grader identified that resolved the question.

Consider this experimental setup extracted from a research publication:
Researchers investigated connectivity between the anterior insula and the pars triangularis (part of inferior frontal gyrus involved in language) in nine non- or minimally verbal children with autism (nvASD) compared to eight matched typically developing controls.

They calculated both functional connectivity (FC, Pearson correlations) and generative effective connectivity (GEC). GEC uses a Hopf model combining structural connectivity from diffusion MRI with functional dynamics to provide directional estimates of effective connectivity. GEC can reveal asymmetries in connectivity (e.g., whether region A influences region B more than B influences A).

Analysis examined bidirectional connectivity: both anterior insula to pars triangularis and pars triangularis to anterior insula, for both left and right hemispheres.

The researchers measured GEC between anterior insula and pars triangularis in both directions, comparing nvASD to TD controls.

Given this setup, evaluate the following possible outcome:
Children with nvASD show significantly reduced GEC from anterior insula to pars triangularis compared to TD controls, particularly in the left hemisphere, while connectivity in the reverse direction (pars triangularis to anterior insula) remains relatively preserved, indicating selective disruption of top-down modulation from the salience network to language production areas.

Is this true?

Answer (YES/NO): NO